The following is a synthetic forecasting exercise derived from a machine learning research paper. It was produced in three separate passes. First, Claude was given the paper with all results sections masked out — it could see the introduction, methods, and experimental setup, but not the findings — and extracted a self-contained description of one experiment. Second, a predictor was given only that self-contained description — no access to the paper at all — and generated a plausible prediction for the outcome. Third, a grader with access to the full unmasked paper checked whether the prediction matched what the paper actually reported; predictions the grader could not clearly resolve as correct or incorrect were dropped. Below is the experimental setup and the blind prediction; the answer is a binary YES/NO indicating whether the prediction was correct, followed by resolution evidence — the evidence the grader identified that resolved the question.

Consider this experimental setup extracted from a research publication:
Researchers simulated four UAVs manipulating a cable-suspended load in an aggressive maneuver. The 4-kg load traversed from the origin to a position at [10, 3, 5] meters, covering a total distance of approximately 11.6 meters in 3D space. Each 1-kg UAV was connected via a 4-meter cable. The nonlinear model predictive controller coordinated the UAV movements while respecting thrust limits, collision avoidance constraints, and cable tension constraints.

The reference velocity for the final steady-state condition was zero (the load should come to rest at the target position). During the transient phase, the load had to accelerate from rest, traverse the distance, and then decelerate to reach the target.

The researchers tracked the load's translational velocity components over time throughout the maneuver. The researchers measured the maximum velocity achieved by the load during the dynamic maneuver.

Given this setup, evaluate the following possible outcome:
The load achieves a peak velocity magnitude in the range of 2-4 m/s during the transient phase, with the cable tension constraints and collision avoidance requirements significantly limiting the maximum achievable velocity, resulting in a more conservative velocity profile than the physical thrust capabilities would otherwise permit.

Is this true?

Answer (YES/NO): NO